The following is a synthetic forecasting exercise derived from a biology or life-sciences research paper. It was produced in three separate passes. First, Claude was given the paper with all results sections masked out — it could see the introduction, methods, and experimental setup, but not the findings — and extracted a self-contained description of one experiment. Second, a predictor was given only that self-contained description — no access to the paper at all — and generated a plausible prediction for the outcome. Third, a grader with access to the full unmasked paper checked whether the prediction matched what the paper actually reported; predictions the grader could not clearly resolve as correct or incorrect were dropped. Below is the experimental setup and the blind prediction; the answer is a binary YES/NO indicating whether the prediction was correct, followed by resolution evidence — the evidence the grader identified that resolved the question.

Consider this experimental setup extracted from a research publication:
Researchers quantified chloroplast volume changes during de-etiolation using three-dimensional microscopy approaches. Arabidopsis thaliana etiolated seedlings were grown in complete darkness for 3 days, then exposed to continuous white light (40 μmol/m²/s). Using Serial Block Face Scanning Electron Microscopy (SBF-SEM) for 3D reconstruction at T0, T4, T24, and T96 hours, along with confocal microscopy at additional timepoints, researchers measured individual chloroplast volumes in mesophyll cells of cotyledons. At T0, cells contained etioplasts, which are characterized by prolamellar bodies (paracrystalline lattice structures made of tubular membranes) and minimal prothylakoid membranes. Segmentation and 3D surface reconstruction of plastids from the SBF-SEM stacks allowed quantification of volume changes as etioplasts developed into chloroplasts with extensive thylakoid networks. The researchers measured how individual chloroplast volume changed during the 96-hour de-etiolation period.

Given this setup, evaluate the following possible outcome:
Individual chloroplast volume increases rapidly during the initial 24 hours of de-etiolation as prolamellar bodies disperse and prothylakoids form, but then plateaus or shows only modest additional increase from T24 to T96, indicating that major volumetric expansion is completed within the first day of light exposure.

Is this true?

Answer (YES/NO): NO